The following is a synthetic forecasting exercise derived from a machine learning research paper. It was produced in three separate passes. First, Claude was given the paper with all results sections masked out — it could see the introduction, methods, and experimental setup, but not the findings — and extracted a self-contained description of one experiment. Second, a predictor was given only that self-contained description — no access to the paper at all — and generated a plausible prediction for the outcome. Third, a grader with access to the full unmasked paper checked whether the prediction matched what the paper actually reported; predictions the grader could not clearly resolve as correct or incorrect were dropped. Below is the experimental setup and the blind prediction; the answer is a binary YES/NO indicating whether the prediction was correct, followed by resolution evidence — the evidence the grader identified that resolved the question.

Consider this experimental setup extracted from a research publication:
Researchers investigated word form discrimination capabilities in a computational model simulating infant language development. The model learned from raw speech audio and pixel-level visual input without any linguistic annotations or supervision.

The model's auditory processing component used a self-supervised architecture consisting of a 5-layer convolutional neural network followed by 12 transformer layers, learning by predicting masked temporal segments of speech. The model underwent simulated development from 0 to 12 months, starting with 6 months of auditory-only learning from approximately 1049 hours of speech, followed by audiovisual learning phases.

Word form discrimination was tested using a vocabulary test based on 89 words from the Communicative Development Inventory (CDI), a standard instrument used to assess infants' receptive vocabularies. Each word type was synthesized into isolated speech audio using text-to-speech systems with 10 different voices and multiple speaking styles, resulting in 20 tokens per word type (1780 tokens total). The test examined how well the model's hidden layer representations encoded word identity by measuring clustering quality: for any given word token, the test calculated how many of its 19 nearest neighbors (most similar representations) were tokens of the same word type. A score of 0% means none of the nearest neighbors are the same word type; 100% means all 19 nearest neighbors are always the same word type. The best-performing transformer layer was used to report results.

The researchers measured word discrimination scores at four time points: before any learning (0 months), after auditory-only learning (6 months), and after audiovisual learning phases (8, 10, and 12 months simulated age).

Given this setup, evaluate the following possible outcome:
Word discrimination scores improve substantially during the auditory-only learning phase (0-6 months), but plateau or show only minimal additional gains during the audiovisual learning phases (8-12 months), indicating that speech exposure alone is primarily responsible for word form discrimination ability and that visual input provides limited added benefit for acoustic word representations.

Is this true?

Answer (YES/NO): NO